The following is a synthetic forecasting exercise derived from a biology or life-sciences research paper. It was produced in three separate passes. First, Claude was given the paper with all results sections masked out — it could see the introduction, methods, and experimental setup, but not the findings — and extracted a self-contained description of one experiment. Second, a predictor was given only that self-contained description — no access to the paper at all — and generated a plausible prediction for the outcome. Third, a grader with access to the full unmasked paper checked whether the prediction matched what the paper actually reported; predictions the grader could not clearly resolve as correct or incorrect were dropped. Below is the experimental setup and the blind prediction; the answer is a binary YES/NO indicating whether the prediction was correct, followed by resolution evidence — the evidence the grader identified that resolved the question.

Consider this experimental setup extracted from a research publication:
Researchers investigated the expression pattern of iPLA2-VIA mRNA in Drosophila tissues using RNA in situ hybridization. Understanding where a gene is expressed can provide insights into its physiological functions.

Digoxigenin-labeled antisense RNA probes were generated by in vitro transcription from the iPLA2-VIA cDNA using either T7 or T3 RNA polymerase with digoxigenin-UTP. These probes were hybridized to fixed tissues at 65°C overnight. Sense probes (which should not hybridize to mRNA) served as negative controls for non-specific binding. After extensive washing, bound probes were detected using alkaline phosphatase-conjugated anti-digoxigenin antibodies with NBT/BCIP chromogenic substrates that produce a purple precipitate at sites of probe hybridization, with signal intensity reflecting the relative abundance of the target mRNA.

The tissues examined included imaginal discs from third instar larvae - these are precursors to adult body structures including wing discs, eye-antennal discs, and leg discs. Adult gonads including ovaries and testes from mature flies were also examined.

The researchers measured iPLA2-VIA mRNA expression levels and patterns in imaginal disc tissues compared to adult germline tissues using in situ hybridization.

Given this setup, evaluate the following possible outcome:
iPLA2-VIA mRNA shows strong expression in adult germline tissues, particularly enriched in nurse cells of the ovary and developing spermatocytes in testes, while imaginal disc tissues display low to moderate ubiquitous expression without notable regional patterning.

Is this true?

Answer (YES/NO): NO